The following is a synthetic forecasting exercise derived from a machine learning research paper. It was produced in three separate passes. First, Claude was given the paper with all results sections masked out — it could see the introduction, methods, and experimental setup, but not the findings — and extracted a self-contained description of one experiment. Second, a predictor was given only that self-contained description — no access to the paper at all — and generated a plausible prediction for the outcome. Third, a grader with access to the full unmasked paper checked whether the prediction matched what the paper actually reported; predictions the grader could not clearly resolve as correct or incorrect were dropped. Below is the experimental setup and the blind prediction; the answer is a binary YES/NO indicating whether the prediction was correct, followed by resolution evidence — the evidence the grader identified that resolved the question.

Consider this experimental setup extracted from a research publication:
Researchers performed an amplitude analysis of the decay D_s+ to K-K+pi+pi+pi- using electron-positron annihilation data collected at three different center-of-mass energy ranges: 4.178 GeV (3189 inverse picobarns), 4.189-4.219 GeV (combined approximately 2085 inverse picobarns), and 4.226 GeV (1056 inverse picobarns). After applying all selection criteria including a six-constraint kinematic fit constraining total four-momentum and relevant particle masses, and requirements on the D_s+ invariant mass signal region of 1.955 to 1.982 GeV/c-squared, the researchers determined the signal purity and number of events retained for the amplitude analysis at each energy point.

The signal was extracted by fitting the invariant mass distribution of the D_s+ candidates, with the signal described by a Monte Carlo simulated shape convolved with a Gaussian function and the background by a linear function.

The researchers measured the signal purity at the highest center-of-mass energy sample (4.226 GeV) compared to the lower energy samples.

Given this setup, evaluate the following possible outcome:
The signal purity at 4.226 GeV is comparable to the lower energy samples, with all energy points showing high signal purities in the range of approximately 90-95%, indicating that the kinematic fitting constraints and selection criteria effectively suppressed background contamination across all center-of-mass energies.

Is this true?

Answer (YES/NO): NO